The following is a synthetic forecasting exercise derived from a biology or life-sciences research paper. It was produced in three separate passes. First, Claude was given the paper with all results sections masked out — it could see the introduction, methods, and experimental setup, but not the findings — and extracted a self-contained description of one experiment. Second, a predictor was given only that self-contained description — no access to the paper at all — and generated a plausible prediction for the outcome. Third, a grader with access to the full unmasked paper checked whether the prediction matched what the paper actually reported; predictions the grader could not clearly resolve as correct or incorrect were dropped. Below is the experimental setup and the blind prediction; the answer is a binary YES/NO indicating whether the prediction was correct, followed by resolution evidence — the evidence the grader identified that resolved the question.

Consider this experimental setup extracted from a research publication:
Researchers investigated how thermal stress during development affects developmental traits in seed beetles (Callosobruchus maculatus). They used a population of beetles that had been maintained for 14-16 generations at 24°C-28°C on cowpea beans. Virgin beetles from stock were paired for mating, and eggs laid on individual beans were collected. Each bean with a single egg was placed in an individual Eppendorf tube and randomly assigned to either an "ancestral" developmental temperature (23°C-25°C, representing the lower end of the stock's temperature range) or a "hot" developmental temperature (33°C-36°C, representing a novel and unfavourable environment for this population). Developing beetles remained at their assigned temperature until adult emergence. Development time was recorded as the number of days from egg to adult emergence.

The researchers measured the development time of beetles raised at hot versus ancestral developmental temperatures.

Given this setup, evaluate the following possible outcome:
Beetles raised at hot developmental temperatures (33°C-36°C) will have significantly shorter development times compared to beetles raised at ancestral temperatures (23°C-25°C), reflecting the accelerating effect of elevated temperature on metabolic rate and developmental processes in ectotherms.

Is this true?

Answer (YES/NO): YES